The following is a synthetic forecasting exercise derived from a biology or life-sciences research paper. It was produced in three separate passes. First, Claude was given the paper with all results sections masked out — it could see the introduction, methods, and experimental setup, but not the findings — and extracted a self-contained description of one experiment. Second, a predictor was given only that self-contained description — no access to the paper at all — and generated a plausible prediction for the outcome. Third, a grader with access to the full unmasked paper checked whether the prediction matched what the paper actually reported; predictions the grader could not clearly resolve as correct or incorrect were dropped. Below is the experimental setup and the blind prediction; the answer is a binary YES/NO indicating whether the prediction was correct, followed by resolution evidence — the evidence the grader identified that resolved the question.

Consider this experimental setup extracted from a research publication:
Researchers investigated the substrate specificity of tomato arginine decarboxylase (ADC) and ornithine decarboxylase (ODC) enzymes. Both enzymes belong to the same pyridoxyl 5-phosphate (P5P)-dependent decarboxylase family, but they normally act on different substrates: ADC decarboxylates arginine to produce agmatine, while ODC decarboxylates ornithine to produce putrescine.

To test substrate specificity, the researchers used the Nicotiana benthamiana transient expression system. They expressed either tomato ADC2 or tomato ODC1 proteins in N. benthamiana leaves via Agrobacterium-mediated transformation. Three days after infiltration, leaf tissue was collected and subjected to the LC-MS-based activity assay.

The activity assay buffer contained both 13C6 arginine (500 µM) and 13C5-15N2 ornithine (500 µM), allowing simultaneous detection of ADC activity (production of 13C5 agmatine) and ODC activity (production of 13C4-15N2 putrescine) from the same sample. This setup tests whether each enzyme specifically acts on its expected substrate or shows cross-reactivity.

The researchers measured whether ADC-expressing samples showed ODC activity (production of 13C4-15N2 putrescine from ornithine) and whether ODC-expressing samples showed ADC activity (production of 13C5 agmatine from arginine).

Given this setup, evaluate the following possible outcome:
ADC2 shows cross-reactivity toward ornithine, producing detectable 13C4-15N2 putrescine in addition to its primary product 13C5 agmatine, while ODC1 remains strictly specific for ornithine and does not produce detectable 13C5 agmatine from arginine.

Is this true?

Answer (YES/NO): NO